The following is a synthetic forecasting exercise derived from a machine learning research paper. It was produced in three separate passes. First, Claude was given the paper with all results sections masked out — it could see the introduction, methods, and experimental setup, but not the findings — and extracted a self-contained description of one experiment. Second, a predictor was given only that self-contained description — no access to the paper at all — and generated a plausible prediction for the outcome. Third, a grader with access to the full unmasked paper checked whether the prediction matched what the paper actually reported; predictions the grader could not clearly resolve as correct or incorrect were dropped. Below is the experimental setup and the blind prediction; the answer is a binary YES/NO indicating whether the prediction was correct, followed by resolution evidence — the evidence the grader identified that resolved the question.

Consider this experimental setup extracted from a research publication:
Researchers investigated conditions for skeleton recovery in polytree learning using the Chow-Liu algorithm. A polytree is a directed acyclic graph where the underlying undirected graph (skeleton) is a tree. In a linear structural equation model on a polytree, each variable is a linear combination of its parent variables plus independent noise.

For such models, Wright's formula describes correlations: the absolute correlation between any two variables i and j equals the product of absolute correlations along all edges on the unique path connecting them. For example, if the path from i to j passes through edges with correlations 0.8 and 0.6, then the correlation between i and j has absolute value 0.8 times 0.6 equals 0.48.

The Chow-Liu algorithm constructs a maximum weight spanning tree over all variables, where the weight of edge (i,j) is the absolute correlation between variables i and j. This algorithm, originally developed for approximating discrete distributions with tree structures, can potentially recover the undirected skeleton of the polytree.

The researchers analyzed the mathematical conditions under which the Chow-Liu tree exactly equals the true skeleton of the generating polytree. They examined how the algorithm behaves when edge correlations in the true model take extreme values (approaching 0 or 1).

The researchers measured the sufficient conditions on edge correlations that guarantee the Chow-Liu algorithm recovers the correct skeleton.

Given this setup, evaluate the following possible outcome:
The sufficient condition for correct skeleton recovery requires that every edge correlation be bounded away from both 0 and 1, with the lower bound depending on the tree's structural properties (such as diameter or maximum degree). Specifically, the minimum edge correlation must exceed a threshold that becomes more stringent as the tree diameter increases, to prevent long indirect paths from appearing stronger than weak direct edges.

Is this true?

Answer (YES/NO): NO